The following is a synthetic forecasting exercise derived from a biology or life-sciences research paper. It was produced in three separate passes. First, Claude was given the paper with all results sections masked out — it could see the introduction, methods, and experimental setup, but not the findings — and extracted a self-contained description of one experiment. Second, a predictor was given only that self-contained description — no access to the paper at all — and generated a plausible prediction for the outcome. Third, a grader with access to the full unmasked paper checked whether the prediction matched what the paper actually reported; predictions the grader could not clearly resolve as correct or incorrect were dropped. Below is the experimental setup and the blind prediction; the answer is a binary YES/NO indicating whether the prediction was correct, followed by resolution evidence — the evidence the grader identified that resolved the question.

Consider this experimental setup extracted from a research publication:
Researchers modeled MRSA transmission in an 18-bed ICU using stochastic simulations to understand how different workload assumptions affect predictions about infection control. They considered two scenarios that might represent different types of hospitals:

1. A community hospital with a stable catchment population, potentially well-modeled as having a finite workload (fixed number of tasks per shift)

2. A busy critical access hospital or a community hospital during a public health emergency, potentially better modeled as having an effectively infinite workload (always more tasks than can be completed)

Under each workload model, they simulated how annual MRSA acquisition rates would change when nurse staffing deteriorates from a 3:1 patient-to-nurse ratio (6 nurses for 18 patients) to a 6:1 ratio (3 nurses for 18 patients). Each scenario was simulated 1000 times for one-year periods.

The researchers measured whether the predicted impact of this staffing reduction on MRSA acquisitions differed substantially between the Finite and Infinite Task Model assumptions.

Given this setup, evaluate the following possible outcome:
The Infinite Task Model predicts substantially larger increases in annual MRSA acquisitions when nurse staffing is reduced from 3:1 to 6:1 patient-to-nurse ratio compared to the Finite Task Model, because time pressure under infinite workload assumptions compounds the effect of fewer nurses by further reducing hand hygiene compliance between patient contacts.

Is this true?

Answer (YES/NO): NO